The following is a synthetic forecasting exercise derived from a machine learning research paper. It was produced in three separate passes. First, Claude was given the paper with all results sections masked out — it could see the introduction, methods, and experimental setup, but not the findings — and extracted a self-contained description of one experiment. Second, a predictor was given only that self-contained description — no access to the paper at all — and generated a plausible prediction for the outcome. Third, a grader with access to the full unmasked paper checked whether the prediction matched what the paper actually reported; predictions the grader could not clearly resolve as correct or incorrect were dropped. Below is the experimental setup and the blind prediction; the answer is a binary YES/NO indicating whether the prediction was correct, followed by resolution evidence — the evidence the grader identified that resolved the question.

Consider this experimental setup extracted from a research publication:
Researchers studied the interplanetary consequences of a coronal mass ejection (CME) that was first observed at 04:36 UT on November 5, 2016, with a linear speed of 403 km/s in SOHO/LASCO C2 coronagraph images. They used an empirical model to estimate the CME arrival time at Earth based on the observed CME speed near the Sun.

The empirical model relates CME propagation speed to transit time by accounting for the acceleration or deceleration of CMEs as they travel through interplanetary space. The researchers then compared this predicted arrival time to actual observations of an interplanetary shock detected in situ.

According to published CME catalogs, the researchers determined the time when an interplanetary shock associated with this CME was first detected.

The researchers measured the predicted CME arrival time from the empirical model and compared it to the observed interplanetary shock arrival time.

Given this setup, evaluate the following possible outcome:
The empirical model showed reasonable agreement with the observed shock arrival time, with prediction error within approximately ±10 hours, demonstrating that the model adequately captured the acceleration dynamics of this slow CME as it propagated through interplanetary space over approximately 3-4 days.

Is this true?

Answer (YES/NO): YES